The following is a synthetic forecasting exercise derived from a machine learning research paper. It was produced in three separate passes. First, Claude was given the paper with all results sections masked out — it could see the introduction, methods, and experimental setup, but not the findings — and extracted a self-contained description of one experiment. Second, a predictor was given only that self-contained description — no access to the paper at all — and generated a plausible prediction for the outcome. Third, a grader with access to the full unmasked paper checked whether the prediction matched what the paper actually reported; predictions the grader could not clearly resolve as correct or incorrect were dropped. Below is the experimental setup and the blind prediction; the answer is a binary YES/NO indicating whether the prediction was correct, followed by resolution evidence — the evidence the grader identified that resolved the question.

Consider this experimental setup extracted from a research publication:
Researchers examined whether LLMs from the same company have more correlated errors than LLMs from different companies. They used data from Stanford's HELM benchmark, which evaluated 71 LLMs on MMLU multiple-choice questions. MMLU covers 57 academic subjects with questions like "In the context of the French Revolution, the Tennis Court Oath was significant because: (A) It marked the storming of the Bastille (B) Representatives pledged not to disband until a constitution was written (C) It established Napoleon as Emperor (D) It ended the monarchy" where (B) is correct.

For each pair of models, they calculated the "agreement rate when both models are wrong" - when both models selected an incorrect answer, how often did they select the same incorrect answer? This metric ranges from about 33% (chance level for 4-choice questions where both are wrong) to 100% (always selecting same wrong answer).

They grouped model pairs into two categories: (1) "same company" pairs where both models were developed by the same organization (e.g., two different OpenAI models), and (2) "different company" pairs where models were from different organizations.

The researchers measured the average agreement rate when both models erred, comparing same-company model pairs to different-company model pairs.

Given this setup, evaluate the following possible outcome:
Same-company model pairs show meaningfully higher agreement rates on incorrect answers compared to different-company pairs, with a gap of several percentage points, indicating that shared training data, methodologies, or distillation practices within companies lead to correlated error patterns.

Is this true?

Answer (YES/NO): NO